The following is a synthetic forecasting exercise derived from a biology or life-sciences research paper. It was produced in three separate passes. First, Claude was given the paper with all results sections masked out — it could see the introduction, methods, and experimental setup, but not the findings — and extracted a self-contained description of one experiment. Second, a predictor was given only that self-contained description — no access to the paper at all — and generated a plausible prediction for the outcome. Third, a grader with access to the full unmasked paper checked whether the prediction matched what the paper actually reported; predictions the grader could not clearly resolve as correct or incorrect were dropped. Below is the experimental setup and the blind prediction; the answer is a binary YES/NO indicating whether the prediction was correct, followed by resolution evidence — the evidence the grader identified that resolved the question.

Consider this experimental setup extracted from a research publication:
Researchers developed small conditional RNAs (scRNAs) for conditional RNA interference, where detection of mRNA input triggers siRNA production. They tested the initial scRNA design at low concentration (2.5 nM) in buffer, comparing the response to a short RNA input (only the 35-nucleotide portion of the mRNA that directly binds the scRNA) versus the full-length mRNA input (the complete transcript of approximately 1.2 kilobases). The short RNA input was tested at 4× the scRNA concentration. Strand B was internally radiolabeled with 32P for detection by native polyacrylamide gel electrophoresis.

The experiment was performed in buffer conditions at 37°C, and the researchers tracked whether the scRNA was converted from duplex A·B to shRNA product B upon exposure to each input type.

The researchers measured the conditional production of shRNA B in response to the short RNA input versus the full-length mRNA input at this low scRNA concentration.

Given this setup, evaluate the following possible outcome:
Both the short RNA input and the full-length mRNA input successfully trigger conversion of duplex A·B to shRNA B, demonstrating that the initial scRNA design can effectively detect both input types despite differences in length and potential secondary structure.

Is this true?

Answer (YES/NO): NO